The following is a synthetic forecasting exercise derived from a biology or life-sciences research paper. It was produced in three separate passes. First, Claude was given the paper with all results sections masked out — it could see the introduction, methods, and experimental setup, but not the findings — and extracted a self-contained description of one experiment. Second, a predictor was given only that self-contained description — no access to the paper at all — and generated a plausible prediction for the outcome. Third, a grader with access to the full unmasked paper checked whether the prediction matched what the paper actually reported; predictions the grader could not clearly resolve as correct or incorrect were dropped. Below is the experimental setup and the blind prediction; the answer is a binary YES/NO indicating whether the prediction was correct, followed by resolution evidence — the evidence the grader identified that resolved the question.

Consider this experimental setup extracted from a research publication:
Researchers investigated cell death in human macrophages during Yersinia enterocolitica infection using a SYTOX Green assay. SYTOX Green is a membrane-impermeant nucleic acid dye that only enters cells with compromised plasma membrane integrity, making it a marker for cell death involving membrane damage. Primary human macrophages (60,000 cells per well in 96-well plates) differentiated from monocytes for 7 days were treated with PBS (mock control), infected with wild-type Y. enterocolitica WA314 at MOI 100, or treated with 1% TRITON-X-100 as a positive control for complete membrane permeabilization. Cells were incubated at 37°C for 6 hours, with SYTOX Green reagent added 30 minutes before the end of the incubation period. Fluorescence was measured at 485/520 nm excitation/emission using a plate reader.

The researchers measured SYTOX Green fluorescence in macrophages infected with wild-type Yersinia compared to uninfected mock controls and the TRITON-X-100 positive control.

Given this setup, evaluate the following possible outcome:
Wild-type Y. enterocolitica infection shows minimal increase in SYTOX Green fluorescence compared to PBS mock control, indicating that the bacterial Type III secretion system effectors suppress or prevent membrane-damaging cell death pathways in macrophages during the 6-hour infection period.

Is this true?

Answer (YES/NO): YES